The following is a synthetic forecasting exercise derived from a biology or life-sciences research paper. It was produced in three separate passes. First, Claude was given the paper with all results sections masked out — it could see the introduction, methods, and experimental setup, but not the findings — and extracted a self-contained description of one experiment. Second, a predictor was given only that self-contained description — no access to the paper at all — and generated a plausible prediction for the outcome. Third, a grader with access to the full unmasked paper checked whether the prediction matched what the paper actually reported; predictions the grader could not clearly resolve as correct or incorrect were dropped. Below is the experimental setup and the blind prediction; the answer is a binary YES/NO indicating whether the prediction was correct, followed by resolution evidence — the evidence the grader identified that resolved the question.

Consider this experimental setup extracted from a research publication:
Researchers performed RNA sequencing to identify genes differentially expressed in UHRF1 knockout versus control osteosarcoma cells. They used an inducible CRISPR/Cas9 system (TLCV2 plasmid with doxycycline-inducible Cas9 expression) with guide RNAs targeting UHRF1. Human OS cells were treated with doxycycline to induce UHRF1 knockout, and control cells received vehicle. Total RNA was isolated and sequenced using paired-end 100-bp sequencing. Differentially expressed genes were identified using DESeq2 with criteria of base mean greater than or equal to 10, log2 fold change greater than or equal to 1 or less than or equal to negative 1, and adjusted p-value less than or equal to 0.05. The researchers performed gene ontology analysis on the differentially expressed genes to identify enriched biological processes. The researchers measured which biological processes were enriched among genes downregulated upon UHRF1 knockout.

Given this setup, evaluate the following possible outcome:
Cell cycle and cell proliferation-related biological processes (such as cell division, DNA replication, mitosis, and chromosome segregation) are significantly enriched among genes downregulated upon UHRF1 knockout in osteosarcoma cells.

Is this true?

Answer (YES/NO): NO